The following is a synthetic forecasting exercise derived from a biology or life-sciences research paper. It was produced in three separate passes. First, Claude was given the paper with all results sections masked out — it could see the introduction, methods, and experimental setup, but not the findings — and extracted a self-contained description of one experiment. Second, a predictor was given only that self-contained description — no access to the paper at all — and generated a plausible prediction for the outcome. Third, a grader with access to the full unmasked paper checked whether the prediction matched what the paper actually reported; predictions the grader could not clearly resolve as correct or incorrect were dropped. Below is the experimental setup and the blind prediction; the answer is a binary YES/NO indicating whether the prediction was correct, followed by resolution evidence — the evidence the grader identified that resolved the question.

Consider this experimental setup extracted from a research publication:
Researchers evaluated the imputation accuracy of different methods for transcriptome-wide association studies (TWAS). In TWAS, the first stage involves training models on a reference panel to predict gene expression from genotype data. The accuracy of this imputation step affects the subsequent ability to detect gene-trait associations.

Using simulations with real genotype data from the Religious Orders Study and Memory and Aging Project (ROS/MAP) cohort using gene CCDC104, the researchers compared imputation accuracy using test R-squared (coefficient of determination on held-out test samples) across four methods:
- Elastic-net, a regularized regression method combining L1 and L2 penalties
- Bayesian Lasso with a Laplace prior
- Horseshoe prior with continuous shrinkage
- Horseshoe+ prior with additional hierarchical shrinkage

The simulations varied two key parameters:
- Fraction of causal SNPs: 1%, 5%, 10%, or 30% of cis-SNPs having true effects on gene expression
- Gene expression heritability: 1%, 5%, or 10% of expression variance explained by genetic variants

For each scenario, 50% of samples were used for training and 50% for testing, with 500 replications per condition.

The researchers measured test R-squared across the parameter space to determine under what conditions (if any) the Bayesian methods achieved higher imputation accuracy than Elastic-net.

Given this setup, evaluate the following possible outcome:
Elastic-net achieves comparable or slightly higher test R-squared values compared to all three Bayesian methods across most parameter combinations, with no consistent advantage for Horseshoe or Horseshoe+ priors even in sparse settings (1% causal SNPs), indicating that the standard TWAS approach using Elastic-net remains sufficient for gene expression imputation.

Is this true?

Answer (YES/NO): NO